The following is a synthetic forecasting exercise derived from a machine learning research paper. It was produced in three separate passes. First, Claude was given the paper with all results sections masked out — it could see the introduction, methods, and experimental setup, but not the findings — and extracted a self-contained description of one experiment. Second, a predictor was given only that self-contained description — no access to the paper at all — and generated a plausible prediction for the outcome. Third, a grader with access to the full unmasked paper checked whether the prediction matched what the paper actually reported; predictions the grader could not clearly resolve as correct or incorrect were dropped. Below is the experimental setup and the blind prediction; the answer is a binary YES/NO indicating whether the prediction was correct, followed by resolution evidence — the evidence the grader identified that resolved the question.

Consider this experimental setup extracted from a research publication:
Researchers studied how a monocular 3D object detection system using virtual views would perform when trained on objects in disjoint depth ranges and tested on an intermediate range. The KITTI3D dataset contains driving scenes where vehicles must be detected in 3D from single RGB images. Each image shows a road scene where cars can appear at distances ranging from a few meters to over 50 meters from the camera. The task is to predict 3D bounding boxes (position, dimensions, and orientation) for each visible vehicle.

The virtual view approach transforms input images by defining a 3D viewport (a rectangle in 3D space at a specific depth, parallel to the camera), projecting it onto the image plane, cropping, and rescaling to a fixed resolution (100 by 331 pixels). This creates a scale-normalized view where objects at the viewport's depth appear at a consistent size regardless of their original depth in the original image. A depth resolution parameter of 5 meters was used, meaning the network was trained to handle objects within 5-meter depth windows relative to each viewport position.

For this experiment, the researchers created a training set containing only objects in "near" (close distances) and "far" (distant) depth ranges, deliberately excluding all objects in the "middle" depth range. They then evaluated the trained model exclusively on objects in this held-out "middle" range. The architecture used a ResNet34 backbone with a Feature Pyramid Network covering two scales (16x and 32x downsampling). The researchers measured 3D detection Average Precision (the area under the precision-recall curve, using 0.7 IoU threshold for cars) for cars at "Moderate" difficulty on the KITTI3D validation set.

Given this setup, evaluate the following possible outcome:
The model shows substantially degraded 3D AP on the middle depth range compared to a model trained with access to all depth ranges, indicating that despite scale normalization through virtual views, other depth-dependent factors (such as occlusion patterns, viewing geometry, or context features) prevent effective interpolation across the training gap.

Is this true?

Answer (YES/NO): NO